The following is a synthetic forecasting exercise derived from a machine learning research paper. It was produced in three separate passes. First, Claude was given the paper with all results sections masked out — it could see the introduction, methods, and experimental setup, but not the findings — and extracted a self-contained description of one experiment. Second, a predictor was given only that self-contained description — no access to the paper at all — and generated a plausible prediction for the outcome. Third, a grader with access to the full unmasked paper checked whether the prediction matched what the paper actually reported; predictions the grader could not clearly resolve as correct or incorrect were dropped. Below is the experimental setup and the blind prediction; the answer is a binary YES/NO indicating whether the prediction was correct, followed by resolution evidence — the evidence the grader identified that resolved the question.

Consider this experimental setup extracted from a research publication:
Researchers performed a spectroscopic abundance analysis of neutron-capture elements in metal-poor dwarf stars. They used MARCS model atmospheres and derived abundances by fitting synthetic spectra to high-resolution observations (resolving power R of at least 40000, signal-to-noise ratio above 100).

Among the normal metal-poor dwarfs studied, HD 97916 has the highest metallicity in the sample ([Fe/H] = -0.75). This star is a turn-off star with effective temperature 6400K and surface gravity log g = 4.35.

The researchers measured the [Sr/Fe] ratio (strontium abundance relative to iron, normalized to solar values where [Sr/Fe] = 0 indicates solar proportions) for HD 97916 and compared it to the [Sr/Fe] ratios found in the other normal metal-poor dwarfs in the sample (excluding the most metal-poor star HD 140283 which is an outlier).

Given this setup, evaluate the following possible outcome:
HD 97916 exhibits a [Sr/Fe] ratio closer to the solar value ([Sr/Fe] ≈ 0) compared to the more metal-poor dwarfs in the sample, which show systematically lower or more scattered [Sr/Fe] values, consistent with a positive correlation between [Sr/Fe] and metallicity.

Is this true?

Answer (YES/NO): NO